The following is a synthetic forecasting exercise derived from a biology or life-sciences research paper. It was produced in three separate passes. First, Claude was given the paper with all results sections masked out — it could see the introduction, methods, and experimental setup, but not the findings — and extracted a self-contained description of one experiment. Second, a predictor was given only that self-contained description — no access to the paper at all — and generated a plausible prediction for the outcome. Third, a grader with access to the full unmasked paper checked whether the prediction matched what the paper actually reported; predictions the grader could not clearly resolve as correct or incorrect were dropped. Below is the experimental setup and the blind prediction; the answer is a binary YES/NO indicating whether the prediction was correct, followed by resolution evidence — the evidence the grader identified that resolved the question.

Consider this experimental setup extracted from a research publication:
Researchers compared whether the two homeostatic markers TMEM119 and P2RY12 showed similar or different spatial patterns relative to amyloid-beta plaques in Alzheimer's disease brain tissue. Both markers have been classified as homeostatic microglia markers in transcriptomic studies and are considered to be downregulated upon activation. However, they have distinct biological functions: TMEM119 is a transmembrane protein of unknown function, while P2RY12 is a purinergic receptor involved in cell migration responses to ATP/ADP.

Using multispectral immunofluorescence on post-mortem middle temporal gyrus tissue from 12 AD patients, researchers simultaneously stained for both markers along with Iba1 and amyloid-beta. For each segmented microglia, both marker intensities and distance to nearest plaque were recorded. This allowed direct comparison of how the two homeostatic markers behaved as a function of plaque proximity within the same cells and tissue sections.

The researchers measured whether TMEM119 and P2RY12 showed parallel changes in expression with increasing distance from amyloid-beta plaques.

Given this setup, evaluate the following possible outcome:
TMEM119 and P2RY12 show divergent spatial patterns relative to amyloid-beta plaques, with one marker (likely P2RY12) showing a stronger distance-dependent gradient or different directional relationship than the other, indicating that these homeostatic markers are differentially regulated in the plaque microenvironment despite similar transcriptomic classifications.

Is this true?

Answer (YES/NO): YES